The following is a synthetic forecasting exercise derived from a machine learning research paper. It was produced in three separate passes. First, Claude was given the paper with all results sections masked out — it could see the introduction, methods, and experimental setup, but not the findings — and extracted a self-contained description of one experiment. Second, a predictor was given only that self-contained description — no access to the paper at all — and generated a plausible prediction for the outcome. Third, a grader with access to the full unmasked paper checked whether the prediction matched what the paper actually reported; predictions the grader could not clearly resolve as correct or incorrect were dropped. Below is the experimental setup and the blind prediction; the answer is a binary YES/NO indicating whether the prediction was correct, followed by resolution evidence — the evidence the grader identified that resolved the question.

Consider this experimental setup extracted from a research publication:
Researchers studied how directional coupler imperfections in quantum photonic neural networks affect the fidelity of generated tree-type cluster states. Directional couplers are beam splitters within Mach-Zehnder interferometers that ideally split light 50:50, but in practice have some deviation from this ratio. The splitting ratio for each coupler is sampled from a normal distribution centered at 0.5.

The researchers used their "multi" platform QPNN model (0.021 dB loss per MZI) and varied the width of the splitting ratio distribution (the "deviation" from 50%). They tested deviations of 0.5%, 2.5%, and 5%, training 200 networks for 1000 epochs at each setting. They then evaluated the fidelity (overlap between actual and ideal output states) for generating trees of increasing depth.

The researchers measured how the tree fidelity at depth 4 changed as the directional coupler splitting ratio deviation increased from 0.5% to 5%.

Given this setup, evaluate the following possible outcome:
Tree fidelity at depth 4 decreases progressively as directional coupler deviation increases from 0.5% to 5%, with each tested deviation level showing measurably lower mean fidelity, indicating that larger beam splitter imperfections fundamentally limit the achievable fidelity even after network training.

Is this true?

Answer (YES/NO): YES